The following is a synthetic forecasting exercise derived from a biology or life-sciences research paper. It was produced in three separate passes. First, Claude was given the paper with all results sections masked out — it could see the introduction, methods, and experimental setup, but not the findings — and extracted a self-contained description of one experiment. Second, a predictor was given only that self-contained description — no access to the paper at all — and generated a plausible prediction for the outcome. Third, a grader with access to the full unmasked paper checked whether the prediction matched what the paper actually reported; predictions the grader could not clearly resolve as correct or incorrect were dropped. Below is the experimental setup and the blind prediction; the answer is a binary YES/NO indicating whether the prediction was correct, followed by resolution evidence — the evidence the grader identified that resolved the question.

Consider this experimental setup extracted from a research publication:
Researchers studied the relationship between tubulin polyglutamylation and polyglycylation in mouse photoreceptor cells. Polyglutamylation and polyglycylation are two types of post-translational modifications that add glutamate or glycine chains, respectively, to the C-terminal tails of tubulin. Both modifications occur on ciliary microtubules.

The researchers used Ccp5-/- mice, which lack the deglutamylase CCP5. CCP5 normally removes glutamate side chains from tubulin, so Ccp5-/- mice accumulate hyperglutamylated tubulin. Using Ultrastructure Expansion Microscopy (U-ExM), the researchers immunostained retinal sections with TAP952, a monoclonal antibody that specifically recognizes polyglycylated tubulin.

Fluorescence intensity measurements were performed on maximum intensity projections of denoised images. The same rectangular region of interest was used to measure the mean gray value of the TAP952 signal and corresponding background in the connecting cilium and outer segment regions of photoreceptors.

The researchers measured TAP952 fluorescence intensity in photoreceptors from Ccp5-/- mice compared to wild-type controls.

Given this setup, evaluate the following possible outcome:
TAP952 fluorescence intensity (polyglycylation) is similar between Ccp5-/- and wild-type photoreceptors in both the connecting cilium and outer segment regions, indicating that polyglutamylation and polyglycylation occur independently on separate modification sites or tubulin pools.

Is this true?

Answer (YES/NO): NO